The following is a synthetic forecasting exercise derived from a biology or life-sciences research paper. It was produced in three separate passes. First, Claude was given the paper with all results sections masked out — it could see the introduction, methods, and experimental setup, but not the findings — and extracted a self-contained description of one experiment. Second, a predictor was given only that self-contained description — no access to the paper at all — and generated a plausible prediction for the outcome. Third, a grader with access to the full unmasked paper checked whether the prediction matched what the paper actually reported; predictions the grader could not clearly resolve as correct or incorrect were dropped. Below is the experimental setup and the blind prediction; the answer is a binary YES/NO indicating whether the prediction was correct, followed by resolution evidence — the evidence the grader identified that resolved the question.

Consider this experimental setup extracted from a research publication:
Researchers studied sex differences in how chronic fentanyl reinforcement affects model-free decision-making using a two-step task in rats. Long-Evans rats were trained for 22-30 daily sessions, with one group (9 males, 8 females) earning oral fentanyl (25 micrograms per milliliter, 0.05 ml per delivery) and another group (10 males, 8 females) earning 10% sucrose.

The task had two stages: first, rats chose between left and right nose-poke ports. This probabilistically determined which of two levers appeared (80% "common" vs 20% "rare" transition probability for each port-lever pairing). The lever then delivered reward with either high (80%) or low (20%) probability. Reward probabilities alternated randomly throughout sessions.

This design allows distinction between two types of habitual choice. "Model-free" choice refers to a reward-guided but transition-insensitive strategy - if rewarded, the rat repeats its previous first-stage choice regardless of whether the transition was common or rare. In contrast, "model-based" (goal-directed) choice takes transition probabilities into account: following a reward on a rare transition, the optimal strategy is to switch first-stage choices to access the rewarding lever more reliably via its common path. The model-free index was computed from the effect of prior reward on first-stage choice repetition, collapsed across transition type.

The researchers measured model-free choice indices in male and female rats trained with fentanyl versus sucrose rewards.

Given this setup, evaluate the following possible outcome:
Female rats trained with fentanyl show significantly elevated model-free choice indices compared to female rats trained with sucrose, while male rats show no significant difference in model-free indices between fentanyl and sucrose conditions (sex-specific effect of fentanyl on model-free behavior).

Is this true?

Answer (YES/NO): NO